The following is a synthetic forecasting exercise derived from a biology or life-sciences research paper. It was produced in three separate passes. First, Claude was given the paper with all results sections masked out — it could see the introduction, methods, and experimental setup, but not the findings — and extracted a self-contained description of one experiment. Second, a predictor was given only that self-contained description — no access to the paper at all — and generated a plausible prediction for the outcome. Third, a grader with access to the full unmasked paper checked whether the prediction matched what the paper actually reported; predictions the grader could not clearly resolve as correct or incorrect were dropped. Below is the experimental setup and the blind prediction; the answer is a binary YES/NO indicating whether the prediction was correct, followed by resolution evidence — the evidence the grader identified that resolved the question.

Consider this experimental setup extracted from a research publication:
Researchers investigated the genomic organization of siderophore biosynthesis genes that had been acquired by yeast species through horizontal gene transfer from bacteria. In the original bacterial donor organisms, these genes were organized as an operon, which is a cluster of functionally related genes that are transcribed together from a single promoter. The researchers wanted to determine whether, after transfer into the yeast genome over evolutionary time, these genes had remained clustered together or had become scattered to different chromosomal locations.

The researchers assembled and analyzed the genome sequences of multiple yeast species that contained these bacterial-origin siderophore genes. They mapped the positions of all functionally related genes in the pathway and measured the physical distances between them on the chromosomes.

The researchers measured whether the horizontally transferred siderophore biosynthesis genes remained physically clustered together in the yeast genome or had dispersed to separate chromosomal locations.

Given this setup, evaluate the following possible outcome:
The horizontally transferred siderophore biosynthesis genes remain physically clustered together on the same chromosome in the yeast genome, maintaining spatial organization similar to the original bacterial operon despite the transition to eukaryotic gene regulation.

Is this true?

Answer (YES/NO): YES